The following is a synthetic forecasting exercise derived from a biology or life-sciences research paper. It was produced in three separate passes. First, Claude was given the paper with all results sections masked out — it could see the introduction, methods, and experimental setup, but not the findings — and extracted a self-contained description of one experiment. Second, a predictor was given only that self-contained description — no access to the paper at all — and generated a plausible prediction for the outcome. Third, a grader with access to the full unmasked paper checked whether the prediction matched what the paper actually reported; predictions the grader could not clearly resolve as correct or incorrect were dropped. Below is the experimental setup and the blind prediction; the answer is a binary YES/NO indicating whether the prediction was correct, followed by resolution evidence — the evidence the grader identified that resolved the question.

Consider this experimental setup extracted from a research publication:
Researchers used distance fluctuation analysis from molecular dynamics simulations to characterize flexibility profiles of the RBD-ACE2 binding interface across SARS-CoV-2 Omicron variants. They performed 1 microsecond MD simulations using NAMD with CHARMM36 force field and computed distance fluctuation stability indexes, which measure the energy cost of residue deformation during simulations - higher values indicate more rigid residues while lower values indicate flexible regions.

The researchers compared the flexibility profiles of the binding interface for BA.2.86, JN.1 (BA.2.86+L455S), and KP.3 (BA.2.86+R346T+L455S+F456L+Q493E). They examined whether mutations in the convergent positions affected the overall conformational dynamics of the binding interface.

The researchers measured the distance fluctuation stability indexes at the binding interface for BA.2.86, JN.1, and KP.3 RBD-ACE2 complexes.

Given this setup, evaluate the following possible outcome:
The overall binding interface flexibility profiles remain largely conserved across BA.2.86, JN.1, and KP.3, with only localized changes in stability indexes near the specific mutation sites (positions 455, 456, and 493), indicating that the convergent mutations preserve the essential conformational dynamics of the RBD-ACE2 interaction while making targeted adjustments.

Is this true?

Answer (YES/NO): NO